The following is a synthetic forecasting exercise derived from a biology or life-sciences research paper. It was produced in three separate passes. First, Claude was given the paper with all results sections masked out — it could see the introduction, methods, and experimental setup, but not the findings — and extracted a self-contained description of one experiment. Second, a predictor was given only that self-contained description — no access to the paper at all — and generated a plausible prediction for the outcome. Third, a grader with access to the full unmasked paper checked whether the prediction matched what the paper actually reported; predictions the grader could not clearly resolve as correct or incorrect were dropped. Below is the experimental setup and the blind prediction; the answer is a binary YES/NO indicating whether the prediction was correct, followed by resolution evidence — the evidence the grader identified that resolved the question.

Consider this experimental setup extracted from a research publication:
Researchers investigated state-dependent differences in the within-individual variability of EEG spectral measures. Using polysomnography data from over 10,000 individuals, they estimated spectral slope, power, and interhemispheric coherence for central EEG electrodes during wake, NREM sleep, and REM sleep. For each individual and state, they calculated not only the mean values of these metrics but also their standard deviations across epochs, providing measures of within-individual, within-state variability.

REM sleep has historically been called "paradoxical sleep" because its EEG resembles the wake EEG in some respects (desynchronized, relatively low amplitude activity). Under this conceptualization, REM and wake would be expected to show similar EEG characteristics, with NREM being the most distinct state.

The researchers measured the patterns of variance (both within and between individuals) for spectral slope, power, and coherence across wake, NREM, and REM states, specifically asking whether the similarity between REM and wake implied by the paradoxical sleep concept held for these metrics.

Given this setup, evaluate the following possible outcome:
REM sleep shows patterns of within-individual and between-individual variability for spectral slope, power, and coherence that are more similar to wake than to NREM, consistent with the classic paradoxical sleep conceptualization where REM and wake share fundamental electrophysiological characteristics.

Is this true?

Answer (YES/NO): NO